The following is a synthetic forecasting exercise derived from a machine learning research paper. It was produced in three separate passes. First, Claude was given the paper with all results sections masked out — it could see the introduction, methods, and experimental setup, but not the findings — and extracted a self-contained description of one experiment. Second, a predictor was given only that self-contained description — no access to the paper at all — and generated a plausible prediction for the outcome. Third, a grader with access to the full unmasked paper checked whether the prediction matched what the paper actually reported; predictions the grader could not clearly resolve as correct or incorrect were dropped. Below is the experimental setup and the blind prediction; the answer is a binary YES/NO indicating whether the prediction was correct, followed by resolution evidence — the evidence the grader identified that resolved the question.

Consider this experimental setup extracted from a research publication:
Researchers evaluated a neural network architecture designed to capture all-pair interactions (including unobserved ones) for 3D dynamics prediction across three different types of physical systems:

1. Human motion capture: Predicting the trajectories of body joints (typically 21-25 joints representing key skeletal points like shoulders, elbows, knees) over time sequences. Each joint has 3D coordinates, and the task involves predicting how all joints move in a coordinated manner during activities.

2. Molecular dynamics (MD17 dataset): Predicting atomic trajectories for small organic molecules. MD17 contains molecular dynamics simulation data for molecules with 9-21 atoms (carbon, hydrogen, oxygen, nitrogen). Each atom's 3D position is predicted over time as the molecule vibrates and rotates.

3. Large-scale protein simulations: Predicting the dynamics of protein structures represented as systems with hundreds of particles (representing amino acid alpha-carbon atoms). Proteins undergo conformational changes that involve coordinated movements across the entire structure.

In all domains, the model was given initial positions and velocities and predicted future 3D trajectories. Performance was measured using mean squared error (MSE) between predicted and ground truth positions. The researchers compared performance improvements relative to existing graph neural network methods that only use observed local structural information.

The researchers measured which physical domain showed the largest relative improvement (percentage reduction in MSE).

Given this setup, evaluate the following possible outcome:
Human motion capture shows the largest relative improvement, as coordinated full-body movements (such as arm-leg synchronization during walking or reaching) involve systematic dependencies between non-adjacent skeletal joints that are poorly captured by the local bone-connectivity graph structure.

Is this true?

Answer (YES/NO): YES